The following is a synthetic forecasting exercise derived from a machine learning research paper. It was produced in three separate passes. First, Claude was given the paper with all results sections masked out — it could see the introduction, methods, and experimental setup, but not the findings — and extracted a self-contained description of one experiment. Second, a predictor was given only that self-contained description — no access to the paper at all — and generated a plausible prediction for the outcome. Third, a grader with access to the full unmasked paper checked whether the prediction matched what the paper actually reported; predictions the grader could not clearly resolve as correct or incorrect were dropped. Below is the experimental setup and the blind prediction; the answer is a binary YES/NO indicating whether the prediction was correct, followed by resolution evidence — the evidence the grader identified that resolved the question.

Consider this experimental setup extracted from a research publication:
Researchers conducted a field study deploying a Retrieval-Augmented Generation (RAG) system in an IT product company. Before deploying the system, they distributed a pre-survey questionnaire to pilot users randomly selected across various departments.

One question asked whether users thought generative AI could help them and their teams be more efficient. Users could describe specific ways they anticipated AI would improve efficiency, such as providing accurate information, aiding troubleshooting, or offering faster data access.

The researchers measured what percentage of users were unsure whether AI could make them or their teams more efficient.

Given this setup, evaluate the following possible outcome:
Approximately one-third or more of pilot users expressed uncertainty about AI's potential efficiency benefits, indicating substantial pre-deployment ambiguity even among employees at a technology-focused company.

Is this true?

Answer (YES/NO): NO